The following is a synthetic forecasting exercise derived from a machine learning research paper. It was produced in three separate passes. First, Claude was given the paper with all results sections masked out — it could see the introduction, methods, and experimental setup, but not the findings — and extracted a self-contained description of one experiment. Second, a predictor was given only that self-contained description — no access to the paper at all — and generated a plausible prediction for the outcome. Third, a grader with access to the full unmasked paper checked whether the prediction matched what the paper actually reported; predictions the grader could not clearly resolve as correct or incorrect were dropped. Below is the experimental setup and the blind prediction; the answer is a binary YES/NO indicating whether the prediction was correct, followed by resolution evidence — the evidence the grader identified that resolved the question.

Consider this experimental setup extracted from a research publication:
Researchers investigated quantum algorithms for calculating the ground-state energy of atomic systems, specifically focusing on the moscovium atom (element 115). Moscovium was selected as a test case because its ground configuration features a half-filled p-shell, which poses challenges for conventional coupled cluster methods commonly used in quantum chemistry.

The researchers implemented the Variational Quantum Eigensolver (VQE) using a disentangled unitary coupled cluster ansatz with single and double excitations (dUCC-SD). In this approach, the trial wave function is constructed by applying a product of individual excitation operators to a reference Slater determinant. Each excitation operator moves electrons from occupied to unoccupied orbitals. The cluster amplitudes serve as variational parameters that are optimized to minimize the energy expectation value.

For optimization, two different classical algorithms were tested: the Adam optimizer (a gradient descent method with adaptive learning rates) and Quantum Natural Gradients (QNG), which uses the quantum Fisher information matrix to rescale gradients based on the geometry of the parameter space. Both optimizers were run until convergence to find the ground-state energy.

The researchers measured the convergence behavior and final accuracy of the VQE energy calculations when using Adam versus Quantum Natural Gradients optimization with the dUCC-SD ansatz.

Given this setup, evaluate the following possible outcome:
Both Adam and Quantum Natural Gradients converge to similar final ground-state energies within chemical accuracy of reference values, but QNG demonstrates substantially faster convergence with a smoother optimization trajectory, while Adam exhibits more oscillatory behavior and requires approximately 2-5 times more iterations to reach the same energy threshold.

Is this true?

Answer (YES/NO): NO